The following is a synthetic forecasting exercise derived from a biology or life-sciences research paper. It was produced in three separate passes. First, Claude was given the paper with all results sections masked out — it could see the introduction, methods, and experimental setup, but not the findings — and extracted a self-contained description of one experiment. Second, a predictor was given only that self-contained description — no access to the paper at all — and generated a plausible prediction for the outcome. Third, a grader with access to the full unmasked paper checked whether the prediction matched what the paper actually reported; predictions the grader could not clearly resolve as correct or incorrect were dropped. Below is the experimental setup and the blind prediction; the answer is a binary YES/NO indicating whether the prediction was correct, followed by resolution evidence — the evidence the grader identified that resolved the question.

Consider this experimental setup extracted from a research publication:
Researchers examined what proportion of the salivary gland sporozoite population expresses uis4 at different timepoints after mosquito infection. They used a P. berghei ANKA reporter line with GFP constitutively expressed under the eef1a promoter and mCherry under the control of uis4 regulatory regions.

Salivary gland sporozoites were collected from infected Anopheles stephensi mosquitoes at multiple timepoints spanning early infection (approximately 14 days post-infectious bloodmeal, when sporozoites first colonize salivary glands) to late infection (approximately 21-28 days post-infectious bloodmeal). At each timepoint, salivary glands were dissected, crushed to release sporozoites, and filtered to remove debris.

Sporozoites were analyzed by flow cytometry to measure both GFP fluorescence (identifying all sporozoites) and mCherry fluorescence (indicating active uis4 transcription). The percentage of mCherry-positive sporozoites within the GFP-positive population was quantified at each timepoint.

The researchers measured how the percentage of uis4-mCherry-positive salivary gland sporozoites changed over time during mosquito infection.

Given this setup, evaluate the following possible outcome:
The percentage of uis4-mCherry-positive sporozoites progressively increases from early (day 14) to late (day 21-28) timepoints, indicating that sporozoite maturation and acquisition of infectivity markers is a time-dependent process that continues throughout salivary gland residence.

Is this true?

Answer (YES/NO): YES